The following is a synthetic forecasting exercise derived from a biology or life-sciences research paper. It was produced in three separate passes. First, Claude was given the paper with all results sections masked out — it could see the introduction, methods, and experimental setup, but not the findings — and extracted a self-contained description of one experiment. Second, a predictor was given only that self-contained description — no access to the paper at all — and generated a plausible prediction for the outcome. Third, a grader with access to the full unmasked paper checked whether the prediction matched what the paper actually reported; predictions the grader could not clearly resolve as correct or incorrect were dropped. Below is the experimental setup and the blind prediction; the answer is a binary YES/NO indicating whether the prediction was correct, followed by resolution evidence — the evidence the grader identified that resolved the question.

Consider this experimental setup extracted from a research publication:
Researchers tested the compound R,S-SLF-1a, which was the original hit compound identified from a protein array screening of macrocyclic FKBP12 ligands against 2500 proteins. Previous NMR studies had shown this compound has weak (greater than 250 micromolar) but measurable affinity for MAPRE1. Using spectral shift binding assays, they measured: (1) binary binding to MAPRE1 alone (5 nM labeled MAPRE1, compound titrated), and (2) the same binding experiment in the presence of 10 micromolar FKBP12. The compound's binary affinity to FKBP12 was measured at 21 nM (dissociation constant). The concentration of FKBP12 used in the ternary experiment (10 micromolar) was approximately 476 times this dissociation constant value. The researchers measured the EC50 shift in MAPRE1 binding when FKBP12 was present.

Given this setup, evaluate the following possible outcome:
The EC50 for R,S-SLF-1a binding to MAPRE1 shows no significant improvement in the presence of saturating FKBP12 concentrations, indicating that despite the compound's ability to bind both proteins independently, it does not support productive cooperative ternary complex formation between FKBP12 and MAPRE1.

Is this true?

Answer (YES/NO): NO